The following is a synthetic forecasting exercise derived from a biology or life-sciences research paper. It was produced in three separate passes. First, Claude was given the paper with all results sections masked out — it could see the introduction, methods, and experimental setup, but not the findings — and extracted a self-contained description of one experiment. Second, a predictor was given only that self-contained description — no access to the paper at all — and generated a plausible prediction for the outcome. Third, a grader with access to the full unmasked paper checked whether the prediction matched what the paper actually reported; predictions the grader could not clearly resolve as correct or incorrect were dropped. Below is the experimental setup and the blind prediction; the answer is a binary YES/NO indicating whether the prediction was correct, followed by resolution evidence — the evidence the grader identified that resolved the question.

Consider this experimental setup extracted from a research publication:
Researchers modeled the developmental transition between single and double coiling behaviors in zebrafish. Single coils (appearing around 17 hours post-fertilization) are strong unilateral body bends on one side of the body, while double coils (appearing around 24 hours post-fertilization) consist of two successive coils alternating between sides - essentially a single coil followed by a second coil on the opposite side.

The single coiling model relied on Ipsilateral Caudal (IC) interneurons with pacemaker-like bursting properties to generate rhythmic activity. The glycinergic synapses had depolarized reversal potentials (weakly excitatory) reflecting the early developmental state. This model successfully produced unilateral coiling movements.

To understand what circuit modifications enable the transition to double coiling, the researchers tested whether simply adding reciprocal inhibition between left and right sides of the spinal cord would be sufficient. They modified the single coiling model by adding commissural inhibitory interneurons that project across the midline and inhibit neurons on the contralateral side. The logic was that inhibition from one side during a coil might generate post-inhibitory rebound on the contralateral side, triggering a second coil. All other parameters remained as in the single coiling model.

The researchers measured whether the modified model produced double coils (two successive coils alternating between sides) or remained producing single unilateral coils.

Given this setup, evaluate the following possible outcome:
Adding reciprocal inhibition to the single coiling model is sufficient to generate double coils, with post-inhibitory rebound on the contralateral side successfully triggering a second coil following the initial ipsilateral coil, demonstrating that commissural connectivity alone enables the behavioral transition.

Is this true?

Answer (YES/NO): NO